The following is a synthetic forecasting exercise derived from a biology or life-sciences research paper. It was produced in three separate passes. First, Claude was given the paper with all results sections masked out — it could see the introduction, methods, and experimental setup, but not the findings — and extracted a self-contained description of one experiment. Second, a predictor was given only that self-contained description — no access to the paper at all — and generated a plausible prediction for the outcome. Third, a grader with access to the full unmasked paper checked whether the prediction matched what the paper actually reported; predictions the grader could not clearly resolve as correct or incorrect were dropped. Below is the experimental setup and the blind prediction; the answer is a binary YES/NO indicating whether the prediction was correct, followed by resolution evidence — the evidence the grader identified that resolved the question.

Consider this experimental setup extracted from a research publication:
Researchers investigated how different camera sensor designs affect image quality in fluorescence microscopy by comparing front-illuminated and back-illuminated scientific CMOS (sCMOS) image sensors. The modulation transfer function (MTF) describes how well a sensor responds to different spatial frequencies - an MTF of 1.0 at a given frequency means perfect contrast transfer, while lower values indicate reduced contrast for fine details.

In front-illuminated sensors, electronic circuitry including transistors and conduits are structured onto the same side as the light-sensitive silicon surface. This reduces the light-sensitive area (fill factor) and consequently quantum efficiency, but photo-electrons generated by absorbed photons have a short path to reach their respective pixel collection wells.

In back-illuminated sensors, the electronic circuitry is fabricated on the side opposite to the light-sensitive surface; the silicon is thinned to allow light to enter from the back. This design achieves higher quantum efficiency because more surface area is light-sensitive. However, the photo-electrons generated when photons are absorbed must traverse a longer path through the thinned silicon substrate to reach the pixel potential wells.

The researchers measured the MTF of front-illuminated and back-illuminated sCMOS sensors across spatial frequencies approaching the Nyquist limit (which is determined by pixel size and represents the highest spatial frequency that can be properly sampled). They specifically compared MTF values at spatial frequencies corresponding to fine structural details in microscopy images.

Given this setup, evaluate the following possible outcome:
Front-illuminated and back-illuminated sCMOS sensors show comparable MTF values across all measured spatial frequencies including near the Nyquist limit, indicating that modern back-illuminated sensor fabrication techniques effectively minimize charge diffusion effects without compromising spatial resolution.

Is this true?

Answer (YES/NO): NO